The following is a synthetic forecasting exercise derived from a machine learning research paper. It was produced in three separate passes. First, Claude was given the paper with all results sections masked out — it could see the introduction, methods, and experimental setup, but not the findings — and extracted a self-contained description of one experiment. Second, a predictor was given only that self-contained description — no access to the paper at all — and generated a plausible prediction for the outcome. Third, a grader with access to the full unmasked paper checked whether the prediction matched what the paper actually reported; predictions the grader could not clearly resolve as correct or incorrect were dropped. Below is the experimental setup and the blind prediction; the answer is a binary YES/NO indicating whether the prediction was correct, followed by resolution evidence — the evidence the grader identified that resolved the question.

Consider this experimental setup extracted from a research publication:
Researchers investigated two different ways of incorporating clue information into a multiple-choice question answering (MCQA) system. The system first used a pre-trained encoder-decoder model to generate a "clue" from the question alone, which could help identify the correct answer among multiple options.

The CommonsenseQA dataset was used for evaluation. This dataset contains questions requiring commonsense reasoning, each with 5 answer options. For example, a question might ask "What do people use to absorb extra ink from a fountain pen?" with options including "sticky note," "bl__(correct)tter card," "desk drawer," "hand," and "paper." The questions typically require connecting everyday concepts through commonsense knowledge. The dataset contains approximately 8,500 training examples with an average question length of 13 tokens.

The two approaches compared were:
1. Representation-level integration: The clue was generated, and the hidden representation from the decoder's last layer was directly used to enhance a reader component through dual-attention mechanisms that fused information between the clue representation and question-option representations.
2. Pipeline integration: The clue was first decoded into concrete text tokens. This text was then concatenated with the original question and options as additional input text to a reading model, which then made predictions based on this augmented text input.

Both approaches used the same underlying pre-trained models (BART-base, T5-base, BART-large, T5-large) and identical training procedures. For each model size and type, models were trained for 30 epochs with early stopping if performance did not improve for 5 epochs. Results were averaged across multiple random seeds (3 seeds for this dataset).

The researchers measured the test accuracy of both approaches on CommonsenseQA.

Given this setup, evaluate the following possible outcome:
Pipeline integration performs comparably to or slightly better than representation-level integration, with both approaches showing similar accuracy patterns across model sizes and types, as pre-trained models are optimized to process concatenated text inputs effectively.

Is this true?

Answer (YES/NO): NO